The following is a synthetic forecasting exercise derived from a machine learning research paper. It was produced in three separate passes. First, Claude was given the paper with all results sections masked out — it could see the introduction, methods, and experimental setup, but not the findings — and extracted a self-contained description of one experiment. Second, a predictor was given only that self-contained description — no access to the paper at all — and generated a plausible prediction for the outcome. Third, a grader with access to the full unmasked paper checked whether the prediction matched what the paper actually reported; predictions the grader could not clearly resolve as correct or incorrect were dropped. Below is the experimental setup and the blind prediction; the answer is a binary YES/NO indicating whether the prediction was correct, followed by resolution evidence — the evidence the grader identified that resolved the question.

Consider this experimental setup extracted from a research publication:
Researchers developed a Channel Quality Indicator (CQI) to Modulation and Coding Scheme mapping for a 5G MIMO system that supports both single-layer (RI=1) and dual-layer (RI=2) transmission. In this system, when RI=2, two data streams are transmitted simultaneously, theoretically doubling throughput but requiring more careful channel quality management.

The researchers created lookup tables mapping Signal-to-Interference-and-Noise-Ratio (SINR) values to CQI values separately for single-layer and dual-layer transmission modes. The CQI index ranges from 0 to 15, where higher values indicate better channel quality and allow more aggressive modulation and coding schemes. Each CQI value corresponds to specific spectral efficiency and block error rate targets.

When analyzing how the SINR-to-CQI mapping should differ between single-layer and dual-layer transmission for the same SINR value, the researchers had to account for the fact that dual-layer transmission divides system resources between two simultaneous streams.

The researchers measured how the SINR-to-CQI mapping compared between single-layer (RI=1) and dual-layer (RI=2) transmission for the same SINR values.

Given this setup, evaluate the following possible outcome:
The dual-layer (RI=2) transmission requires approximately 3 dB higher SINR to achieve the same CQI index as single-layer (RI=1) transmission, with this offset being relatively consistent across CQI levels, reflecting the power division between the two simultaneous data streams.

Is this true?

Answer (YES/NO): NO